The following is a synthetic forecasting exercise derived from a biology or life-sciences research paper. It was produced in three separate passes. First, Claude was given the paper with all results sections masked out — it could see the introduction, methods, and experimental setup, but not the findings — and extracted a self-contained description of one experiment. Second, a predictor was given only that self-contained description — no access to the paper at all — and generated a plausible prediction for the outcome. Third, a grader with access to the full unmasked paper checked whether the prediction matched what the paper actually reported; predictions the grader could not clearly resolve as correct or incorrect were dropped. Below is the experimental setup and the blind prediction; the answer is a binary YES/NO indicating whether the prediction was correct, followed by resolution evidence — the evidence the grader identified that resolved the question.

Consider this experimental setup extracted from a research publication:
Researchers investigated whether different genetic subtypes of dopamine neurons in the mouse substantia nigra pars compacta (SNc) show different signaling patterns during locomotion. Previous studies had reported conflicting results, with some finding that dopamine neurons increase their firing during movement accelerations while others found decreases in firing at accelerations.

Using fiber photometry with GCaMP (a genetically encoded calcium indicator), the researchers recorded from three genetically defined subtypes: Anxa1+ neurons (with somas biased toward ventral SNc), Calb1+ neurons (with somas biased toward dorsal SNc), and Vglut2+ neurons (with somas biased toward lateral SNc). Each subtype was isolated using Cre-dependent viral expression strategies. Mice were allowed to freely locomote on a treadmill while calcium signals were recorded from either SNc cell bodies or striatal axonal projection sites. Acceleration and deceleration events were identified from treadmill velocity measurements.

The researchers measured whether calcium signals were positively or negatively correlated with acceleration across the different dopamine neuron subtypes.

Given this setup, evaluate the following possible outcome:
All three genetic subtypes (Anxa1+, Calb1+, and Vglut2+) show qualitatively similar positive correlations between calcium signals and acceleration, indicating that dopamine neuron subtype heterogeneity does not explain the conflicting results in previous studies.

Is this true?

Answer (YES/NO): NO